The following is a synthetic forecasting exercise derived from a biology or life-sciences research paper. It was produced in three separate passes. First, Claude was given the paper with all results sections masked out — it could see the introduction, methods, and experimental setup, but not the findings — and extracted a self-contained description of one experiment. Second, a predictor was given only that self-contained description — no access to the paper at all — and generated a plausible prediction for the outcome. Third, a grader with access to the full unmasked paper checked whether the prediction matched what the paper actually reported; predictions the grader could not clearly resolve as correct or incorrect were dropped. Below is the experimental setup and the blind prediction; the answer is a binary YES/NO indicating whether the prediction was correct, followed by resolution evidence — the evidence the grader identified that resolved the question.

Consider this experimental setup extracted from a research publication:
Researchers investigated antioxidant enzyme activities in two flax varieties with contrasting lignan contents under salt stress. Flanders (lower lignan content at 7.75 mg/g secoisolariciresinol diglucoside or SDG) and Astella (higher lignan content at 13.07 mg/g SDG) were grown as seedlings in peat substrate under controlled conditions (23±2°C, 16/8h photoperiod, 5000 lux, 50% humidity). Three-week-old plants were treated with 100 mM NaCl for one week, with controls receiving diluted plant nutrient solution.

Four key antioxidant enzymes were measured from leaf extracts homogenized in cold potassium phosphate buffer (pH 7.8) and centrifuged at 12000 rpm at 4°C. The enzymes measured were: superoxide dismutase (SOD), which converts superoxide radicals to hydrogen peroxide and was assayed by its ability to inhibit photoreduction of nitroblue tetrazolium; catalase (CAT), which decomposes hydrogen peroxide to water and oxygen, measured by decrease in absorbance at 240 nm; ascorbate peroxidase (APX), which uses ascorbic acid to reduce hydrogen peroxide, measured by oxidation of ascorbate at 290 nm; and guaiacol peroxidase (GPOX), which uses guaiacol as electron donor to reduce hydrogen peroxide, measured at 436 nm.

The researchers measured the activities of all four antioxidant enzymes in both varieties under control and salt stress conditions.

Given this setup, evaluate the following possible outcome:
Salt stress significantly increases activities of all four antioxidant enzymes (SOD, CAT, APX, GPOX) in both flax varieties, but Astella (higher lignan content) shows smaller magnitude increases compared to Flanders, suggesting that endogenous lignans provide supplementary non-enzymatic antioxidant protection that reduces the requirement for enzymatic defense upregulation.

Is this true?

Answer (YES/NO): NO